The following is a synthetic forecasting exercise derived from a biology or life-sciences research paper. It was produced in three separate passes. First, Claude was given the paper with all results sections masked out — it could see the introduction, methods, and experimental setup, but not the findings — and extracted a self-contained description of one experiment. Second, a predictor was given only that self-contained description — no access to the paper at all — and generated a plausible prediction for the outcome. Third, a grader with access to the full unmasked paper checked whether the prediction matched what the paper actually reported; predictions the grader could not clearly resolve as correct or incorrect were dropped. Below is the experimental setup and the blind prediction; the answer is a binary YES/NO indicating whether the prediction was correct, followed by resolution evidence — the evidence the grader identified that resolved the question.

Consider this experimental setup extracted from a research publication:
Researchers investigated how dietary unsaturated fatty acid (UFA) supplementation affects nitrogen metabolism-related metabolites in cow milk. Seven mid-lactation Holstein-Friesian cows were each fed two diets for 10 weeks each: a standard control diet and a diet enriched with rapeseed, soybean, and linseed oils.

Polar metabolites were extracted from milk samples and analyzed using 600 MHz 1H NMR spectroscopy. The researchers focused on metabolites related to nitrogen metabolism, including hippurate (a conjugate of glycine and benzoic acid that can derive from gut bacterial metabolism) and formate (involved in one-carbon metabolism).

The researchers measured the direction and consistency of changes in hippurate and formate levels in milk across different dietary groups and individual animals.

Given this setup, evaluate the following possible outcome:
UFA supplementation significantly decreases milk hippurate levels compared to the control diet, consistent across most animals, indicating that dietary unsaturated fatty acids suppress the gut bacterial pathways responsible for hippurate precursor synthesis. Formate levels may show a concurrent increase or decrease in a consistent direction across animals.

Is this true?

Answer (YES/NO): NO